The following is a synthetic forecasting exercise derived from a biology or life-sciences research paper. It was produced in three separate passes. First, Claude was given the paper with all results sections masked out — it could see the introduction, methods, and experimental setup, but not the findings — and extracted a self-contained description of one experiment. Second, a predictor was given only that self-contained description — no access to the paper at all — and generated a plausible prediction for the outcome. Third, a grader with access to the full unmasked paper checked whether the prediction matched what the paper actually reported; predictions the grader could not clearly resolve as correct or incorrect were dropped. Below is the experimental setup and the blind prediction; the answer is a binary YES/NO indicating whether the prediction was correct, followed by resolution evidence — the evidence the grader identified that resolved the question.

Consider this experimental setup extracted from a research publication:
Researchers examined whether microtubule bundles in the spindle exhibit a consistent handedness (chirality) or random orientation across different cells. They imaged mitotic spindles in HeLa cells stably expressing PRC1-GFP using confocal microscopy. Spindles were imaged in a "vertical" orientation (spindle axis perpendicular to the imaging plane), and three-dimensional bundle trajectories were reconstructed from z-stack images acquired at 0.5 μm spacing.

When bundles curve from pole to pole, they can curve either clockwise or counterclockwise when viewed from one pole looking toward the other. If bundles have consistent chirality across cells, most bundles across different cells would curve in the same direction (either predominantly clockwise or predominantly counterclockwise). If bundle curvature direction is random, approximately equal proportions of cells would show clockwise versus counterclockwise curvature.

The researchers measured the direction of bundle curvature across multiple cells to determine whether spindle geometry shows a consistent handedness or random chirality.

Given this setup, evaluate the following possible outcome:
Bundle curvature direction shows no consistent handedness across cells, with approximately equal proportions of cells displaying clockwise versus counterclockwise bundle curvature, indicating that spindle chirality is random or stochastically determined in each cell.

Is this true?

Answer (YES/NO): NO